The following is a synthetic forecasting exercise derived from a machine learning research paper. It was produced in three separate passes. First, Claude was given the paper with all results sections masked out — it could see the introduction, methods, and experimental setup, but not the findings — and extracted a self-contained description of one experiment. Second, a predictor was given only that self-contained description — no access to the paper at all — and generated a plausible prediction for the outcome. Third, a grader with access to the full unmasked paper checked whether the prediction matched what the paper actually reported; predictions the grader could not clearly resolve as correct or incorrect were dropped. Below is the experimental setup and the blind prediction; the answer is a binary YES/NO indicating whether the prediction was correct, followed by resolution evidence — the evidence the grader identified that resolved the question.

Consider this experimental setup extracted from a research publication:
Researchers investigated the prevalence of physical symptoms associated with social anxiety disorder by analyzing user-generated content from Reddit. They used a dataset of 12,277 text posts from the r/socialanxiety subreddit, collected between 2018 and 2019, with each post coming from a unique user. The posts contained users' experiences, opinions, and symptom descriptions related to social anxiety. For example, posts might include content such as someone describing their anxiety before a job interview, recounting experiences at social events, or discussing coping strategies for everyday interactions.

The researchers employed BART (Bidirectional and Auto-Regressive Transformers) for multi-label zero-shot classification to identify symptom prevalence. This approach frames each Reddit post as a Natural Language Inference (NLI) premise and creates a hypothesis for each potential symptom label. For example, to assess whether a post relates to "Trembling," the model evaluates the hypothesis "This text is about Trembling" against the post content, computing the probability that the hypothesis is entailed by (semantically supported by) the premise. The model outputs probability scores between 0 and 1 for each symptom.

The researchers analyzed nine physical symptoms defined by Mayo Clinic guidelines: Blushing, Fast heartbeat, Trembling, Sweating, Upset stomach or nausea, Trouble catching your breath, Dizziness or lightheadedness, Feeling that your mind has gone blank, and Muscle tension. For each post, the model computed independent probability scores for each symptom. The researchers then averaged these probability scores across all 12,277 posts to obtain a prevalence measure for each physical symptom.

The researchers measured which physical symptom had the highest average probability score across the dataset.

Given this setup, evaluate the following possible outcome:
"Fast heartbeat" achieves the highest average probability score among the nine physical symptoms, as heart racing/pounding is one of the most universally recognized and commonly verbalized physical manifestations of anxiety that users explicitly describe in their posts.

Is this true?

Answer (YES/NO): NO